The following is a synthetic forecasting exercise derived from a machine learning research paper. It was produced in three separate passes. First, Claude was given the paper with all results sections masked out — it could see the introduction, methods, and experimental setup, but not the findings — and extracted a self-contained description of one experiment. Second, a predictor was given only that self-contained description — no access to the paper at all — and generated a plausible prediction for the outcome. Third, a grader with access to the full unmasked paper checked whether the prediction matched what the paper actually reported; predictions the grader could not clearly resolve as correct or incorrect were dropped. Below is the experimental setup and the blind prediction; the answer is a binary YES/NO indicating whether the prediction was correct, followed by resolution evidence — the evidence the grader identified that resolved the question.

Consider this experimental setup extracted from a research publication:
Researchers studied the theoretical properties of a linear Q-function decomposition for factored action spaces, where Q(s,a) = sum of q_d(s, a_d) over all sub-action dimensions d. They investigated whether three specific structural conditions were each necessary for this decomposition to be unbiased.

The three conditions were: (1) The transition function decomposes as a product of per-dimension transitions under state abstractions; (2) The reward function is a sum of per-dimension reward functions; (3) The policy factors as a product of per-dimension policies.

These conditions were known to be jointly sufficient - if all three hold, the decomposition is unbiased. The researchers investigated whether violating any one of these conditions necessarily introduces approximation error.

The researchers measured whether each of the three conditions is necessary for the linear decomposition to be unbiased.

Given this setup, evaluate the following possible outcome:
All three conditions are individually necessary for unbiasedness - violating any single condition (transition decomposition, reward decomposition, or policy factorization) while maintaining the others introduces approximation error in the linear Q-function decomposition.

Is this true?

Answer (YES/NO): NO